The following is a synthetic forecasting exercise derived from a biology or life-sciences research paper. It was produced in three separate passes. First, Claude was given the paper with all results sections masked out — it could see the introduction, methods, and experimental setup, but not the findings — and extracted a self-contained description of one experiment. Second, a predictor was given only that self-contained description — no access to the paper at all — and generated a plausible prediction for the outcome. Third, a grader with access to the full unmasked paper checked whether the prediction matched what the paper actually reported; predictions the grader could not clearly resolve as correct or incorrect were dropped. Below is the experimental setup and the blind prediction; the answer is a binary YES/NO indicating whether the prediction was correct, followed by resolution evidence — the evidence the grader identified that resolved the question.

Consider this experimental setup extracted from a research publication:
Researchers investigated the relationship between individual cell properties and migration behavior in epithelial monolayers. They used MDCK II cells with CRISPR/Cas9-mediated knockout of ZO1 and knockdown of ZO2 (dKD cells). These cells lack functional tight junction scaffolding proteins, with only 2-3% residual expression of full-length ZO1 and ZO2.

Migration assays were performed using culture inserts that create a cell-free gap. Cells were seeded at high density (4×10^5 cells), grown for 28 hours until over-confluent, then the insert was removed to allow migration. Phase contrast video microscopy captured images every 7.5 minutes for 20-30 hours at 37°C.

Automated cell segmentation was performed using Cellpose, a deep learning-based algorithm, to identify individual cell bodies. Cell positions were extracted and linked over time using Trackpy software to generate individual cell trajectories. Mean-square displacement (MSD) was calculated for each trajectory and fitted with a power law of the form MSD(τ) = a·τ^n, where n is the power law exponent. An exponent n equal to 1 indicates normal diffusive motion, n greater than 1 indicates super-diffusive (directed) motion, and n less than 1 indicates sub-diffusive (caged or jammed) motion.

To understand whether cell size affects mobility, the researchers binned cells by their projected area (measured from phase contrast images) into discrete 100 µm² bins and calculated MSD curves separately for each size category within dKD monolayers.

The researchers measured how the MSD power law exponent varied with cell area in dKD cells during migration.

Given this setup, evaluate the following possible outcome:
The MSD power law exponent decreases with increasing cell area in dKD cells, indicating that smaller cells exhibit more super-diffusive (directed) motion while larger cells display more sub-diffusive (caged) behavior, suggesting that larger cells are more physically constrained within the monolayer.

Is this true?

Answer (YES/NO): NO